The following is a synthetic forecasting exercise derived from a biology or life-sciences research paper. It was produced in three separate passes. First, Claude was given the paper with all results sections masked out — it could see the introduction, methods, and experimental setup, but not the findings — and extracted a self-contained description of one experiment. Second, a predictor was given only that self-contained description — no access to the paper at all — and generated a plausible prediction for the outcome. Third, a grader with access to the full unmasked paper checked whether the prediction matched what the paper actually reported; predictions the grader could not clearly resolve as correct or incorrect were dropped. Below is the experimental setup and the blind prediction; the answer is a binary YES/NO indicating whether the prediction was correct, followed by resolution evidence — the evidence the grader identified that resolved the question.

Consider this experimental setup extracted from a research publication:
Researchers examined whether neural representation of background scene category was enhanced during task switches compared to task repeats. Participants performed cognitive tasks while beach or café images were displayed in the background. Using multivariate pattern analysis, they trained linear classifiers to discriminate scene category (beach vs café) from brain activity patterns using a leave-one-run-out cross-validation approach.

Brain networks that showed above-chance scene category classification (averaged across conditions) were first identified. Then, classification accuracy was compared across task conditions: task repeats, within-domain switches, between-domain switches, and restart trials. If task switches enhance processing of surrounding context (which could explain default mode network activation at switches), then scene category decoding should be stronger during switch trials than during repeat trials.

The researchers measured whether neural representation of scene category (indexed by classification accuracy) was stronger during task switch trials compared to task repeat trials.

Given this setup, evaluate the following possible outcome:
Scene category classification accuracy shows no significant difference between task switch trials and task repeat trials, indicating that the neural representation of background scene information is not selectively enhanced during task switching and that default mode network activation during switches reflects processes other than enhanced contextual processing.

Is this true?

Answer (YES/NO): YES